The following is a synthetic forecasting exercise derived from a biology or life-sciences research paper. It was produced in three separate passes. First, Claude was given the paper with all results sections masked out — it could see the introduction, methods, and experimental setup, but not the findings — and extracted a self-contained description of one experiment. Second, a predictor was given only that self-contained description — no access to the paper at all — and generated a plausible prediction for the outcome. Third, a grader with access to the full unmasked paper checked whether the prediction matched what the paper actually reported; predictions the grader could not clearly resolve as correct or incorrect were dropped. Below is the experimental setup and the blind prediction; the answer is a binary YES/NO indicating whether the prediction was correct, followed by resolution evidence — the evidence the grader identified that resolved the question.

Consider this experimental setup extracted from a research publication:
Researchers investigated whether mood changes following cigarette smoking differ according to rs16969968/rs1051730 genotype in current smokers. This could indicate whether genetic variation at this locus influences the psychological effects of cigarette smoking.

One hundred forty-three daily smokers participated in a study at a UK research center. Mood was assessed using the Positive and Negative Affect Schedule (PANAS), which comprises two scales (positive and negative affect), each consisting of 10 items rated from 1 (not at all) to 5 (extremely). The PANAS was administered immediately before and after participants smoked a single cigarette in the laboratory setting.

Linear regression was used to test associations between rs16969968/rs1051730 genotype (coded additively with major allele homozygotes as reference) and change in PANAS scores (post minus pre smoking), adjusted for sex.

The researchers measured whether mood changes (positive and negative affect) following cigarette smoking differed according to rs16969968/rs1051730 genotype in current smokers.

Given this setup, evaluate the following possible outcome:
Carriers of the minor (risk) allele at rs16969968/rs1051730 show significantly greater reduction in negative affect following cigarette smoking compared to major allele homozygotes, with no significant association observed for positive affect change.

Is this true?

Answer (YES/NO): NO